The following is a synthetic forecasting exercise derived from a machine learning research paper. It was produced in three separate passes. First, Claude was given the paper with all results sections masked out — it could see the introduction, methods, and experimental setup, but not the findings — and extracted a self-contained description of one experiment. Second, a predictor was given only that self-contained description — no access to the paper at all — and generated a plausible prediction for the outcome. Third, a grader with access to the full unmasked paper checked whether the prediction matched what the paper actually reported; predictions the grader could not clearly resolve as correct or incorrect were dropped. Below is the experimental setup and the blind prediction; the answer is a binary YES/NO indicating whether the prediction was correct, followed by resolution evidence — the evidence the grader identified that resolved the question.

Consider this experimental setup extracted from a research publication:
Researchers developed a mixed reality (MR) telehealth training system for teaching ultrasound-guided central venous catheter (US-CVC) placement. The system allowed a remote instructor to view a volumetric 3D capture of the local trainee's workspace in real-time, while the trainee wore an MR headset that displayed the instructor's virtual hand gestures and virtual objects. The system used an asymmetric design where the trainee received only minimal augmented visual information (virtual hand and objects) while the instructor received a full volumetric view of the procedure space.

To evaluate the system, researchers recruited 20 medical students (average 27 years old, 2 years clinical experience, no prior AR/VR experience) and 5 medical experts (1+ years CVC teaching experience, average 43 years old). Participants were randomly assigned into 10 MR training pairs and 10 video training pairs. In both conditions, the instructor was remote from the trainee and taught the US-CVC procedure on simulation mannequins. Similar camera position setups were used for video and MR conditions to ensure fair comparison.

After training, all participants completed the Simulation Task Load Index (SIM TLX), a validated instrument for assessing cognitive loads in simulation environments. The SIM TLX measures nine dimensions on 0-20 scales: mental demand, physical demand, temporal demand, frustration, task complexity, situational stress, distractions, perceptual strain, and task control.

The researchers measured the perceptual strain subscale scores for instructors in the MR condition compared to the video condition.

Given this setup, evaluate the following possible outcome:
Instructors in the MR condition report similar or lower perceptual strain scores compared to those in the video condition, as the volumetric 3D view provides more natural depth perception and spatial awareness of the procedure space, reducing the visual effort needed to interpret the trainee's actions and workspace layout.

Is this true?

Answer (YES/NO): NO